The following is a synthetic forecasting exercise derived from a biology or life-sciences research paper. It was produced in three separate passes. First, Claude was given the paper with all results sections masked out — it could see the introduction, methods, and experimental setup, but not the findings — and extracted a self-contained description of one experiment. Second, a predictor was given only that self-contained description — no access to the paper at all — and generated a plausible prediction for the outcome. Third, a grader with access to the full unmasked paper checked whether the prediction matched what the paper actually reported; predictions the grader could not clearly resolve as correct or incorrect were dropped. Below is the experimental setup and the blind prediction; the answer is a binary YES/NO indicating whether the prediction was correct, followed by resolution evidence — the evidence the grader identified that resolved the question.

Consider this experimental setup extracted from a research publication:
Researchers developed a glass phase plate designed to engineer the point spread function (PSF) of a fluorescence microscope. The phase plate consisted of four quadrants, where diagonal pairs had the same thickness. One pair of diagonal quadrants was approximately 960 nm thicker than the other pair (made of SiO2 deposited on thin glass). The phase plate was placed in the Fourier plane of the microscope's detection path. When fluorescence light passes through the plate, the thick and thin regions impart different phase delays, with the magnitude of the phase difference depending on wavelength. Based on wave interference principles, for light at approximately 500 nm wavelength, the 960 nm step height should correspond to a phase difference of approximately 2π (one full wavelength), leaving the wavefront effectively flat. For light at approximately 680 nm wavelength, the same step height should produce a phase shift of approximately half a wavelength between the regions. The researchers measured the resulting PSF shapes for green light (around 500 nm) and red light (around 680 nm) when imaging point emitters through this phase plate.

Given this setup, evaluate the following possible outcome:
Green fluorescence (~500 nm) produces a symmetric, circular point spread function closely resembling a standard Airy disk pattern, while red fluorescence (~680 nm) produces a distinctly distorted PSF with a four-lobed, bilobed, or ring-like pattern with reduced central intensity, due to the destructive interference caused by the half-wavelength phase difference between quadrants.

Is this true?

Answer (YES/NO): YES